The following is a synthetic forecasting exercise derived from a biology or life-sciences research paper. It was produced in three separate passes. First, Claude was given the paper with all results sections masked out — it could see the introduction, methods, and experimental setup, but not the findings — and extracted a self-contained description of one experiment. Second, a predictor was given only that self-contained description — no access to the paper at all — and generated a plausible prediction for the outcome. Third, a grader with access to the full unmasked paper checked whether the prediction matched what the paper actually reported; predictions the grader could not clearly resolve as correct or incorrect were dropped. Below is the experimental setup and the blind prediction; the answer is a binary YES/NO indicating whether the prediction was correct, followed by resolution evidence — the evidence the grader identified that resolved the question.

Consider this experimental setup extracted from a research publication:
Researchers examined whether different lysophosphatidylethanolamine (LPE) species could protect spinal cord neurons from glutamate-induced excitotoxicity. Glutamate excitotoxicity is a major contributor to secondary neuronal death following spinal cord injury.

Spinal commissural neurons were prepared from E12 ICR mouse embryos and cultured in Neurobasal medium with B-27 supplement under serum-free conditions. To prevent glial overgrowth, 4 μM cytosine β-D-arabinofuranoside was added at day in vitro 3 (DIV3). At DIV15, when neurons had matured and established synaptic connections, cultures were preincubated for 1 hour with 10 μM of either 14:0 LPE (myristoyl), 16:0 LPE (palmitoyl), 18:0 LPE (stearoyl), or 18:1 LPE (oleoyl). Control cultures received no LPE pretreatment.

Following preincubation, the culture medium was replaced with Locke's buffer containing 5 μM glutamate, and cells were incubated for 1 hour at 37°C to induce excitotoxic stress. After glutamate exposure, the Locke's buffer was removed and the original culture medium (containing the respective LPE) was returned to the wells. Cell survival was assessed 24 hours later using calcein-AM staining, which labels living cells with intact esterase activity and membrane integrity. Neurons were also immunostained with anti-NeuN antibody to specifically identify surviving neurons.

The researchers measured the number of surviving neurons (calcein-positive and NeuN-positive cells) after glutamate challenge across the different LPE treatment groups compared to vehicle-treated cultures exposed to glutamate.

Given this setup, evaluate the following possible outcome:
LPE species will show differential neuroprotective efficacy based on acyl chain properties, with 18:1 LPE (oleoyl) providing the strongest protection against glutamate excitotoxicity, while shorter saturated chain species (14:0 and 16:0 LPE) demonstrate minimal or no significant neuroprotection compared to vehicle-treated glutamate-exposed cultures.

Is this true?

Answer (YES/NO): NO